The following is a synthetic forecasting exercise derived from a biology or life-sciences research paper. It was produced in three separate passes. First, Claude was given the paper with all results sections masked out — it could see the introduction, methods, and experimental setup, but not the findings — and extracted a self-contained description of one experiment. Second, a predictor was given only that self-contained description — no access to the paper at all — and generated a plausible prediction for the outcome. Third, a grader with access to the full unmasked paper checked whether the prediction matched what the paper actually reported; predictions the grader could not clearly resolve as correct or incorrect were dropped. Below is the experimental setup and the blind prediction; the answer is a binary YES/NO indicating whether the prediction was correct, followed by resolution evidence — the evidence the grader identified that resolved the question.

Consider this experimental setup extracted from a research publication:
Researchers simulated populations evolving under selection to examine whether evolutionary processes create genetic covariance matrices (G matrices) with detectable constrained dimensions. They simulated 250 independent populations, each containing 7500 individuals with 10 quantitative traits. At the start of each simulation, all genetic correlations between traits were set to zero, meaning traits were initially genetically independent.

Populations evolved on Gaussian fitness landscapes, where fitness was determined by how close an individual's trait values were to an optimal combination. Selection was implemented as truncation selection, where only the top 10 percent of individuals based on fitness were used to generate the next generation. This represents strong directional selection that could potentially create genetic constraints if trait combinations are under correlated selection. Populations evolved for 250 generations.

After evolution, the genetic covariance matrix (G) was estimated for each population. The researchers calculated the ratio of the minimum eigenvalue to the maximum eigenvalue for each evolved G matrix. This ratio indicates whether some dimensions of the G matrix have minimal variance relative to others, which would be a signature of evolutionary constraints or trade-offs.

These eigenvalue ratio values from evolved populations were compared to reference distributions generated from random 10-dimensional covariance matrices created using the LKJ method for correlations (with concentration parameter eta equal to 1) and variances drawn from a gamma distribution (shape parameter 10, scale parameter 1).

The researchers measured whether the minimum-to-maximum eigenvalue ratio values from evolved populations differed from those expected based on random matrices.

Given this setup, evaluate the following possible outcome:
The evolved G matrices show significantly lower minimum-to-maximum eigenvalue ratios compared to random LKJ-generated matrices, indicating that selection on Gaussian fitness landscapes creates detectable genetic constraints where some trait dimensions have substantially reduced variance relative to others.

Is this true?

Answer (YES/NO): NO